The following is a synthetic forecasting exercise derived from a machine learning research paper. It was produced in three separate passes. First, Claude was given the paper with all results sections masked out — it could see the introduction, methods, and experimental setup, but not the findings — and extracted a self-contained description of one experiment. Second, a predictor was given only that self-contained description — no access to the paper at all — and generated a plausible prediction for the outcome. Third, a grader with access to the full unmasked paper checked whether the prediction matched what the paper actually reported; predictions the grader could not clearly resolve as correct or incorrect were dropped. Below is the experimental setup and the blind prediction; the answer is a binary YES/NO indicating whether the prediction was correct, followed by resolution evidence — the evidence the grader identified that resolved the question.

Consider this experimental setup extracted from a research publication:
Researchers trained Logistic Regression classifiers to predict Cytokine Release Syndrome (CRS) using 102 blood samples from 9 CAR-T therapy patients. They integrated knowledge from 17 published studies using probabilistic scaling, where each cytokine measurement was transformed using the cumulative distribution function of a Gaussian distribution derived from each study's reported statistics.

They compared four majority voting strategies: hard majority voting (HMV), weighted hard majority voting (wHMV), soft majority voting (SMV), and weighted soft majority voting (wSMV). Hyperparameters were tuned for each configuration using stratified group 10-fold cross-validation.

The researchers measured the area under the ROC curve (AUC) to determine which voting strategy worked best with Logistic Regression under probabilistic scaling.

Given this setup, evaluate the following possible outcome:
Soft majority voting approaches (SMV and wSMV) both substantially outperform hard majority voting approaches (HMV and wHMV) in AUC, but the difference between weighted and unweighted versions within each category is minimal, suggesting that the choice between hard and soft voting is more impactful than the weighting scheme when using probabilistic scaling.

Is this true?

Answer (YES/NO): NO